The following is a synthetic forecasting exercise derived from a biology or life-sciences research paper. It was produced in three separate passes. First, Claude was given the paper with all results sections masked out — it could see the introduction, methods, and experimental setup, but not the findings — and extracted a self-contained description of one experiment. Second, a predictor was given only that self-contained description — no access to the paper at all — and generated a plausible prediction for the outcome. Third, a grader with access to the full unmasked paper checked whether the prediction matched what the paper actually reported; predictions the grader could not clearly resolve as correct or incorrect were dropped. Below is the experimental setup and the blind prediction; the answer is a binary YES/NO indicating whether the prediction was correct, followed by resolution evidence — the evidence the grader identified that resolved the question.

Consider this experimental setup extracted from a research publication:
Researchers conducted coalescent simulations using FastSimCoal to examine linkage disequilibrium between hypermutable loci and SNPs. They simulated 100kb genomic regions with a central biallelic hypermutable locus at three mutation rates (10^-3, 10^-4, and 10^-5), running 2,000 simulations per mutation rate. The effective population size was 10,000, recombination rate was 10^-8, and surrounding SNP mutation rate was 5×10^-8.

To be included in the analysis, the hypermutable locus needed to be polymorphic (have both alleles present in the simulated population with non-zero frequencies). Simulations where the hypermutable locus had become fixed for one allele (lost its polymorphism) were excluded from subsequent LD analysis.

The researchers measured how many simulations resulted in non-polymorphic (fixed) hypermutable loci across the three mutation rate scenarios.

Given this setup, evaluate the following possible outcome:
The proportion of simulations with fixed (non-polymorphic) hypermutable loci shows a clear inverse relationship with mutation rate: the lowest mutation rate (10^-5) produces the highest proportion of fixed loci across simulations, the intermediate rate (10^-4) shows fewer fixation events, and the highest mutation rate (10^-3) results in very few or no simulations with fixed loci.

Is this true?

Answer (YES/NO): YES